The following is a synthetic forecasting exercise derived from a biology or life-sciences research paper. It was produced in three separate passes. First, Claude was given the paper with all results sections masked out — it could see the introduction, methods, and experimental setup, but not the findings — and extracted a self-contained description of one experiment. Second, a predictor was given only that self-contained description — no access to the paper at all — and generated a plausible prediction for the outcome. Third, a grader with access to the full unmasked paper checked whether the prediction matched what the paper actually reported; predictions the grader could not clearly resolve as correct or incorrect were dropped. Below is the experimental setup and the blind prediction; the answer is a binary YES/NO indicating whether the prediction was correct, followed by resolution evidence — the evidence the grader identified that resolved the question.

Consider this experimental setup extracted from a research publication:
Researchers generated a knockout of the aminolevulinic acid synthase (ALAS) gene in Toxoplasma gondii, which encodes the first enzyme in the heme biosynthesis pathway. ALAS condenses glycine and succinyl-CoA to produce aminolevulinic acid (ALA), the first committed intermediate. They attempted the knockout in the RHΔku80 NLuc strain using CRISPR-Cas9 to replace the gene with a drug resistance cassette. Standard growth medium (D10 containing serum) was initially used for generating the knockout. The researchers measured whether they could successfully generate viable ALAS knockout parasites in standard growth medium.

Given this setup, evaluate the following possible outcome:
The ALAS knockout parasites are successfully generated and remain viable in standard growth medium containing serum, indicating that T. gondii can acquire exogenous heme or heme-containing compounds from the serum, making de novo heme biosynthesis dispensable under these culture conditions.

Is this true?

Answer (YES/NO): NO